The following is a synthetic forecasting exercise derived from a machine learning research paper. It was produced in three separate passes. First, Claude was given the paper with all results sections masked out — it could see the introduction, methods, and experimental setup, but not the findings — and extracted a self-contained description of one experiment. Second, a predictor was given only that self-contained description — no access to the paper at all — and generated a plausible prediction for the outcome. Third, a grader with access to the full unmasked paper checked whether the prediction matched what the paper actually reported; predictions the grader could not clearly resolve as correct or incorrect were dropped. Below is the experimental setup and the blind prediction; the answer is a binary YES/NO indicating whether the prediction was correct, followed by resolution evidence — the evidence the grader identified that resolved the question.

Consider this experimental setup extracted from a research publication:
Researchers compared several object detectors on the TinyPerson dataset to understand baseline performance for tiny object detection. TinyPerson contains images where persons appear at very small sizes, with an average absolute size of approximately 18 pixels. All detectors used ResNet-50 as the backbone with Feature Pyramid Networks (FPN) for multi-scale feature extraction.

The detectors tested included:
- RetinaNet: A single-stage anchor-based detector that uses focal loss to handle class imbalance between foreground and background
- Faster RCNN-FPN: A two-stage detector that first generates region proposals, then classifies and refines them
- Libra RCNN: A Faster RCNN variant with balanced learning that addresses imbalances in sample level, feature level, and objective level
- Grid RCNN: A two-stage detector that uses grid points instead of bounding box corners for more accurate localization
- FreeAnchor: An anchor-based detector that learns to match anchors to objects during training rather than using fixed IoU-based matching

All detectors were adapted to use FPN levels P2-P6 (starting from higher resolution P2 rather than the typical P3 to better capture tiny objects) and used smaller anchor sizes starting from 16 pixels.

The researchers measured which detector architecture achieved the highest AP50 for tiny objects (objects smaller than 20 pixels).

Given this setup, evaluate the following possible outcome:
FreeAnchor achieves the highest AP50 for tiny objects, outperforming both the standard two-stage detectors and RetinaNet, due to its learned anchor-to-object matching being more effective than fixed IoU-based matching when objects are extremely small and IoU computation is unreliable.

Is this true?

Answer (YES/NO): NO